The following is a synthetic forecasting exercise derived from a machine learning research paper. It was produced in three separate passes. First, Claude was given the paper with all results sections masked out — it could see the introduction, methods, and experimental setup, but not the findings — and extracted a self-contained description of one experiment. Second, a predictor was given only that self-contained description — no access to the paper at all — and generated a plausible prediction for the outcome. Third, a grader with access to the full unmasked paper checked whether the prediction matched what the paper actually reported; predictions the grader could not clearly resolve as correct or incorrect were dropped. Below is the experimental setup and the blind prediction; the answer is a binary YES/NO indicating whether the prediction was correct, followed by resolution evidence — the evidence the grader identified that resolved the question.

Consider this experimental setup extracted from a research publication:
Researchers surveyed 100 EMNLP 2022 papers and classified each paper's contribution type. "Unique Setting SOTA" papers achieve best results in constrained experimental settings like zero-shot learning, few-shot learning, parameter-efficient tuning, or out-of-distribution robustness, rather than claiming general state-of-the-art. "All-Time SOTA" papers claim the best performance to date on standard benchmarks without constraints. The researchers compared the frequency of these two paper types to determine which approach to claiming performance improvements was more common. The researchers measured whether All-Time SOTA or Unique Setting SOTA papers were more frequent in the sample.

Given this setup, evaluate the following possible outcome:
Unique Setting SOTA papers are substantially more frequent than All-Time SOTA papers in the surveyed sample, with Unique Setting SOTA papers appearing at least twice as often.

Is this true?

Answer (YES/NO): NO